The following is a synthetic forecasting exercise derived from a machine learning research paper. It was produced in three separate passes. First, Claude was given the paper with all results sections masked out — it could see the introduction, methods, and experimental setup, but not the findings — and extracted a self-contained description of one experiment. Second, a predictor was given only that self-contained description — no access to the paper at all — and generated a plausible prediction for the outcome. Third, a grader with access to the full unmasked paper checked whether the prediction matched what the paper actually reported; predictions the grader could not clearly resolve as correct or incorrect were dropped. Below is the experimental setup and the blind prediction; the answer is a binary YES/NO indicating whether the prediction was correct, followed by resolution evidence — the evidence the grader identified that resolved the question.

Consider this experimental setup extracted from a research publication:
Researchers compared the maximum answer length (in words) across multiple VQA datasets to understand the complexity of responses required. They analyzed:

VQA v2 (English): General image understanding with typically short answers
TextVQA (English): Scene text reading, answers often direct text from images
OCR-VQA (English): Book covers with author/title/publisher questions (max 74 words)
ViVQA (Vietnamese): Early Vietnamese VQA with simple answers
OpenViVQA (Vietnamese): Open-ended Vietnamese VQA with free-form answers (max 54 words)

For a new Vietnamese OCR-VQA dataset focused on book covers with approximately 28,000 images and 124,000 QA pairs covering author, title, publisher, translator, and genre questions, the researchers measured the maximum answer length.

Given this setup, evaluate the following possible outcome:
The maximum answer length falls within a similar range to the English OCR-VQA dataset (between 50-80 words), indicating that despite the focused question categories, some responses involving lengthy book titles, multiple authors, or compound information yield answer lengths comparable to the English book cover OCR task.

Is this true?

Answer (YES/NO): YES